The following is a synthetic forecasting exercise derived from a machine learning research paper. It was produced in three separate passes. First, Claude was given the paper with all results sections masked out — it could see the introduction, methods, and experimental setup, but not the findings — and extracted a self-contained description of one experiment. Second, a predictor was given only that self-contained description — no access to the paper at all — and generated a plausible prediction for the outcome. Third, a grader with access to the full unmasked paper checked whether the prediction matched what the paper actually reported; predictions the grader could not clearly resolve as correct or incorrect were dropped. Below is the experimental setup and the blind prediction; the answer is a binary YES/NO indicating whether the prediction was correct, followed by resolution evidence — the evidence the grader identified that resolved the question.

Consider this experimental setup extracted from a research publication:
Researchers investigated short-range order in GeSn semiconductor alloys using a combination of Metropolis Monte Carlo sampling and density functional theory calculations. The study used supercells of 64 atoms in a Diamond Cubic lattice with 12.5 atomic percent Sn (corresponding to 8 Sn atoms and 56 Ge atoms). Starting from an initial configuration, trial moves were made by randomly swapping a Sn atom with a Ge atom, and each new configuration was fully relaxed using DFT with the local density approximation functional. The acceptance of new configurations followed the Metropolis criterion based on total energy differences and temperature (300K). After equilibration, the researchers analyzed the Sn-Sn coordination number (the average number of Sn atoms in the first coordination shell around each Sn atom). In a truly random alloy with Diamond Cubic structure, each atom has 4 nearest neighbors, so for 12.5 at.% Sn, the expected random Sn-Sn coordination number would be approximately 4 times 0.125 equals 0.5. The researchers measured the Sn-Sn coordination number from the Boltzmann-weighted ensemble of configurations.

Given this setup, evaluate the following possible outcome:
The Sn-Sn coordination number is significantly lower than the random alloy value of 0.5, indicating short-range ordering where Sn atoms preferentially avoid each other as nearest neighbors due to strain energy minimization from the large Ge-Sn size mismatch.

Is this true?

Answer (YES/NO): YES